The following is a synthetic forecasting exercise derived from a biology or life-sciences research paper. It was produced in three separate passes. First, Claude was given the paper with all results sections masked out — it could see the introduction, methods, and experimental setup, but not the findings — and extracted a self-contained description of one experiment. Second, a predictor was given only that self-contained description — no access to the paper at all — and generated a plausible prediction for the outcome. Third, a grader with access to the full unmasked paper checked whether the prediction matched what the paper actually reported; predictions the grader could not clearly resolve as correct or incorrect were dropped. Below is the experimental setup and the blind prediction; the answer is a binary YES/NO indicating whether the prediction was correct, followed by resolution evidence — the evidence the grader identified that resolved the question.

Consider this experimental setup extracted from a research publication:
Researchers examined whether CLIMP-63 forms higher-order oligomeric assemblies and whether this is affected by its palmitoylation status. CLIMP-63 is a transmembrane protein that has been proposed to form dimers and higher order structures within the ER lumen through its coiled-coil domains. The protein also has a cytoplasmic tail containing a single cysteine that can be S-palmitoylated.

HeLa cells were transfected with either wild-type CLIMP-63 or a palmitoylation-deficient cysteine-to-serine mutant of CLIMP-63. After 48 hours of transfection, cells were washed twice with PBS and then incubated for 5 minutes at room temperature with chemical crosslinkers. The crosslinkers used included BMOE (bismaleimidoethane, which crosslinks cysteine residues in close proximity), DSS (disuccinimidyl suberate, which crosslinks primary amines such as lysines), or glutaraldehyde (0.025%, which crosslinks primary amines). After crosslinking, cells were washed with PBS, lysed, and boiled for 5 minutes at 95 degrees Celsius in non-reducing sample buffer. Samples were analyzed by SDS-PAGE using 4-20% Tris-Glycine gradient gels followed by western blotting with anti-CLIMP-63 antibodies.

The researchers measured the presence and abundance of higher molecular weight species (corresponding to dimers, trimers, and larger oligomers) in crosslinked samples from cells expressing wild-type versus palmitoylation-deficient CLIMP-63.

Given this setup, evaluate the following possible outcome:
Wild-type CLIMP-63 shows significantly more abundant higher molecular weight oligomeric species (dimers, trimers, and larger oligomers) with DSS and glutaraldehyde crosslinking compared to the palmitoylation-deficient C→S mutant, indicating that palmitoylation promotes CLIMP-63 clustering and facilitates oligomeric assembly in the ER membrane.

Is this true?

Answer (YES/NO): NO